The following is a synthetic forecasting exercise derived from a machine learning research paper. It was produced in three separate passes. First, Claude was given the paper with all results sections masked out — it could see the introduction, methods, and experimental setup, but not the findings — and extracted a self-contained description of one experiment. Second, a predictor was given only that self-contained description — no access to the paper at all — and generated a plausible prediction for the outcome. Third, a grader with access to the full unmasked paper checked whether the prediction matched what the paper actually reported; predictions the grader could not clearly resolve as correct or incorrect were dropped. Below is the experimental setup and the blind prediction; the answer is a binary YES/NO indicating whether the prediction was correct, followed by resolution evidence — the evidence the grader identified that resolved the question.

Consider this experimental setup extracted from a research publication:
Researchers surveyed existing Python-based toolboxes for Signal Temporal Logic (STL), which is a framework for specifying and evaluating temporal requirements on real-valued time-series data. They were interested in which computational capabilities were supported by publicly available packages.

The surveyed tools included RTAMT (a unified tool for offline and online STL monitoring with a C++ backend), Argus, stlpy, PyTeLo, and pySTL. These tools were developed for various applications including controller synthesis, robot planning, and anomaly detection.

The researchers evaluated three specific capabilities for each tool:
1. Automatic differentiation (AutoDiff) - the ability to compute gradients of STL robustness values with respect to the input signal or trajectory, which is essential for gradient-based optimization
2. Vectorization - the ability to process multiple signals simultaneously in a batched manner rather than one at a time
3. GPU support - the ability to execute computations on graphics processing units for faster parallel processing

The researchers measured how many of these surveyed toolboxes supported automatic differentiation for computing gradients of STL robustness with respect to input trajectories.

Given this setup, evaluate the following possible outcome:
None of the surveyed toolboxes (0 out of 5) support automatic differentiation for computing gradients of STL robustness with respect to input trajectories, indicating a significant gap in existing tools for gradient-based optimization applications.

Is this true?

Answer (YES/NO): YES